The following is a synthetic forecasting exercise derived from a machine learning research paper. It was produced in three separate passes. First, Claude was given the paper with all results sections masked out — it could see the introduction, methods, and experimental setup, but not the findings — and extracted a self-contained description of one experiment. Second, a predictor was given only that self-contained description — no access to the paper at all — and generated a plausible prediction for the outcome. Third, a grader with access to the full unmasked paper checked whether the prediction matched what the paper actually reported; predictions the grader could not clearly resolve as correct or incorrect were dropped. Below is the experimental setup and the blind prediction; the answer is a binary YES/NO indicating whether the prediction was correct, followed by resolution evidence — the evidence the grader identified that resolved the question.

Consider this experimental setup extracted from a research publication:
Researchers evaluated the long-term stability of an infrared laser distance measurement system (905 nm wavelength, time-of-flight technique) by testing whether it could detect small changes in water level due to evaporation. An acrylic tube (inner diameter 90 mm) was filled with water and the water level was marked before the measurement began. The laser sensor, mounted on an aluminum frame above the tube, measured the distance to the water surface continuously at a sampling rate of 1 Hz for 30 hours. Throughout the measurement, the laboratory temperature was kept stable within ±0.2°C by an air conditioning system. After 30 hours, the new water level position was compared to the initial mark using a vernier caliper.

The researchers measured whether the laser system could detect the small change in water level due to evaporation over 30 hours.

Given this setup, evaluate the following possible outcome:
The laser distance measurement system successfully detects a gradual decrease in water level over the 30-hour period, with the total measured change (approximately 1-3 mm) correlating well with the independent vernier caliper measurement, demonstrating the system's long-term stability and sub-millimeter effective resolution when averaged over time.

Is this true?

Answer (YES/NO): YES